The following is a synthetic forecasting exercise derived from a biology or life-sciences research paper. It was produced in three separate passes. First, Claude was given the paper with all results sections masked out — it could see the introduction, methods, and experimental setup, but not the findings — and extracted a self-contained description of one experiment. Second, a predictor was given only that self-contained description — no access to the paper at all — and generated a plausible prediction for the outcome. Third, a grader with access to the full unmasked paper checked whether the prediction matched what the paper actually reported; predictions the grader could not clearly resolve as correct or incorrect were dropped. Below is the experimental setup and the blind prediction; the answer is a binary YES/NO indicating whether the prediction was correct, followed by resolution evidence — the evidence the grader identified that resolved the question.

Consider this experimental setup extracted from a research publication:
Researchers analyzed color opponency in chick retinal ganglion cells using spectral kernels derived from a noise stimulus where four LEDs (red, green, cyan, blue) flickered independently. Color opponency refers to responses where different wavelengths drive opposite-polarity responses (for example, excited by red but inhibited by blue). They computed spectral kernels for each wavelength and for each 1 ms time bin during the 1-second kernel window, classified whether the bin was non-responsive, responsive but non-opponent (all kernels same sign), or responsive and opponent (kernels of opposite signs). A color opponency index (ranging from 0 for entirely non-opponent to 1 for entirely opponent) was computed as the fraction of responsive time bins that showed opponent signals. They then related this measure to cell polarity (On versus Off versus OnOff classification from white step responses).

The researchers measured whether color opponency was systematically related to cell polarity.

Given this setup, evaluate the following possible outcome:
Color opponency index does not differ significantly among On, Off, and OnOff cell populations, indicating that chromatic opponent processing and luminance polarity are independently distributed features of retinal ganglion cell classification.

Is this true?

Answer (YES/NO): NO